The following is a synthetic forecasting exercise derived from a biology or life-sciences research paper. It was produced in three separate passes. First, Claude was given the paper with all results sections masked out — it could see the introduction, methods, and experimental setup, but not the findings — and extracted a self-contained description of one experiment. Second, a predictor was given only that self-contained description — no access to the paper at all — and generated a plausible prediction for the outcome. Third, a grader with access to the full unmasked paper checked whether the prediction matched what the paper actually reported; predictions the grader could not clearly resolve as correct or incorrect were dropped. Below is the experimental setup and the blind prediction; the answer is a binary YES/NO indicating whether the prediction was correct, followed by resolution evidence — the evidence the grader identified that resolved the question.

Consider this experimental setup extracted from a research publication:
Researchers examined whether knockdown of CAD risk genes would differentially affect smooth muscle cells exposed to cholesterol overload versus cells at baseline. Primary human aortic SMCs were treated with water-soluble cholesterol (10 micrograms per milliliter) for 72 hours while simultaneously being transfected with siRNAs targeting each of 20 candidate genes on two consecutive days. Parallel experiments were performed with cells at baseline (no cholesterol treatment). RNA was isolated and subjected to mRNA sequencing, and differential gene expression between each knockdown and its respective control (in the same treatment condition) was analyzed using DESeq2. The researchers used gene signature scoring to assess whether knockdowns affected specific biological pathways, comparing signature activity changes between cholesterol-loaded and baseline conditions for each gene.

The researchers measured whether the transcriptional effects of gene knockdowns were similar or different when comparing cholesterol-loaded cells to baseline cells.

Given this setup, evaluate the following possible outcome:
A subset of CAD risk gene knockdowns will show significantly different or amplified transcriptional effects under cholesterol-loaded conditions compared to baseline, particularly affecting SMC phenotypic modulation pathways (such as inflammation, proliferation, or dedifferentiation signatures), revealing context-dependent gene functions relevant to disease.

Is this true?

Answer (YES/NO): YES